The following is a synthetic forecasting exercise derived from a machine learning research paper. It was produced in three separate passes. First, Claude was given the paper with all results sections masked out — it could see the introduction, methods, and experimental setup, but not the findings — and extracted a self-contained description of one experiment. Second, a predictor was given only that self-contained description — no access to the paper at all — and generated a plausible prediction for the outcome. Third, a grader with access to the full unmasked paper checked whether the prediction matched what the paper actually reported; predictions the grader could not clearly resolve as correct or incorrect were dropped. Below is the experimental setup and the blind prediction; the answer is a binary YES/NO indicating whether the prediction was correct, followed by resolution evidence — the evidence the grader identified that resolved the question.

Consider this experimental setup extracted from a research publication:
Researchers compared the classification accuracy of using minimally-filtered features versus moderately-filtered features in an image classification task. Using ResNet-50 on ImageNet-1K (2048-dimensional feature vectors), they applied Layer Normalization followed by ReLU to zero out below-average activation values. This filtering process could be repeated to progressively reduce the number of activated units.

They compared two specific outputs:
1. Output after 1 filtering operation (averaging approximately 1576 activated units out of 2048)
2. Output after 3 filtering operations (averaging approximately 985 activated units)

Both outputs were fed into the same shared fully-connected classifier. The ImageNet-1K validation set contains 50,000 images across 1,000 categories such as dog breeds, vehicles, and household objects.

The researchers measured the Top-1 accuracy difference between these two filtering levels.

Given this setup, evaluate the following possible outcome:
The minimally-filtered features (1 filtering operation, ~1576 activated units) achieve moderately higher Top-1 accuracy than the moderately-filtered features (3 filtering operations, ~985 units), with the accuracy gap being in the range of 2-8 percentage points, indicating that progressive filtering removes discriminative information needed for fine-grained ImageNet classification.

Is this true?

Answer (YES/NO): NO